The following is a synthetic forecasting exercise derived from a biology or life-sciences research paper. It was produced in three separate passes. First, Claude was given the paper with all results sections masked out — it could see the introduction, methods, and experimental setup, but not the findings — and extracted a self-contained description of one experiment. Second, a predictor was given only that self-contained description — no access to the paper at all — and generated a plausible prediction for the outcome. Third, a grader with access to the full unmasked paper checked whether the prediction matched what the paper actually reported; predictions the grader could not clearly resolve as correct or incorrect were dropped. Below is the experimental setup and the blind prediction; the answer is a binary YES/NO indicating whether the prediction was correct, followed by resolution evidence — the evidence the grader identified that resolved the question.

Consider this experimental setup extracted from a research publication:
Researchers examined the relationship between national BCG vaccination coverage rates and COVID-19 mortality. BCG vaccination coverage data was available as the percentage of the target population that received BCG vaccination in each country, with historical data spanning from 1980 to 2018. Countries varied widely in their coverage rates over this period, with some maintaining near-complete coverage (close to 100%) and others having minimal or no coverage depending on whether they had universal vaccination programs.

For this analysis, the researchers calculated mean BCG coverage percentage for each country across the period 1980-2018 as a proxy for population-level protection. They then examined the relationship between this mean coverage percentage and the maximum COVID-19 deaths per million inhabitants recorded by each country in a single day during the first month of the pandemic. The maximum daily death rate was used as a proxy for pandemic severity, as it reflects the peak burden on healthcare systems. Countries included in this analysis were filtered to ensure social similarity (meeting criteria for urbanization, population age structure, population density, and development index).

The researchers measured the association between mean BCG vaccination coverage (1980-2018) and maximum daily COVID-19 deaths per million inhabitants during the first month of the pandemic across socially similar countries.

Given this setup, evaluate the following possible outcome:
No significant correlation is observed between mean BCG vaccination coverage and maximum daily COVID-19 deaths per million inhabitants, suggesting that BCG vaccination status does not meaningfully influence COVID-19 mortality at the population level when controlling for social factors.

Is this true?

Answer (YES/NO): NO